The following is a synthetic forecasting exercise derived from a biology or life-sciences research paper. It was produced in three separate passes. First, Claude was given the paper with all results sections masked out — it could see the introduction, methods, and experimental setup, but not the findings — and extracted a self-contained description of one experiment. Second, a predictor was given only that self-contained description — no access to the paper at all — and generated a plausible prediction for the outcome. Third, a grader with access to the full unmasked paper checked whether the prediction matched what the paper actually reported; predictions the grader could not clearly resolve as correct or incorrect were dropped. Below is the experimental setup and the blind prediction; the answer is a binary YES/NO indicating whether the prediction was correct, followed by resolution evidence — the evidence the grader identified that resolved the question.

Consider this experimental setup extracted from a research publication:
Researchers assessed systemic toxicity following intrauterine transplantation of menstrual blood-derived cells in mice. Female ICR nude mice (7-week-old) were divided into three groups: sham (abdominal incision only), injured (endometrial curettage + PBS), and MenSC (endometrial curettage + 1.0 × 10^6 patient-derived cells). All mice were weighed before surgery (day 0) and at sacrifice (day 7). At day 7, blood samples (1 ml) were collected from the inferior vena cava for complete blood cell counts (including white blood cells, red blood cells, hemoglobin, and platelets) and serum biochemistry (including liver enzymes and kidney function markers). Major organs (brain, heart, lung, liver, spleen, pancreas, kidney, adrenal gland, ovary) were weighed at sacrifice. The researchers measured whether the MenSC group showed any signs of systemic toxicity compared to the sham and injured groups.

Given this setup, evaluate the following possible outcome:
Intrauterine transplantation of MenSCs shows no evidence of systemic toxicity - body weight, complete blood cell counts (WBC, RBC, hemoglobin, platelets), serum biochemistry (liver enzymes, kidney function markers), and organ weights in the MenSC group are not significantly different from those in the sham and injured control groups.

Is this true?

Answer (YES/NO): YES